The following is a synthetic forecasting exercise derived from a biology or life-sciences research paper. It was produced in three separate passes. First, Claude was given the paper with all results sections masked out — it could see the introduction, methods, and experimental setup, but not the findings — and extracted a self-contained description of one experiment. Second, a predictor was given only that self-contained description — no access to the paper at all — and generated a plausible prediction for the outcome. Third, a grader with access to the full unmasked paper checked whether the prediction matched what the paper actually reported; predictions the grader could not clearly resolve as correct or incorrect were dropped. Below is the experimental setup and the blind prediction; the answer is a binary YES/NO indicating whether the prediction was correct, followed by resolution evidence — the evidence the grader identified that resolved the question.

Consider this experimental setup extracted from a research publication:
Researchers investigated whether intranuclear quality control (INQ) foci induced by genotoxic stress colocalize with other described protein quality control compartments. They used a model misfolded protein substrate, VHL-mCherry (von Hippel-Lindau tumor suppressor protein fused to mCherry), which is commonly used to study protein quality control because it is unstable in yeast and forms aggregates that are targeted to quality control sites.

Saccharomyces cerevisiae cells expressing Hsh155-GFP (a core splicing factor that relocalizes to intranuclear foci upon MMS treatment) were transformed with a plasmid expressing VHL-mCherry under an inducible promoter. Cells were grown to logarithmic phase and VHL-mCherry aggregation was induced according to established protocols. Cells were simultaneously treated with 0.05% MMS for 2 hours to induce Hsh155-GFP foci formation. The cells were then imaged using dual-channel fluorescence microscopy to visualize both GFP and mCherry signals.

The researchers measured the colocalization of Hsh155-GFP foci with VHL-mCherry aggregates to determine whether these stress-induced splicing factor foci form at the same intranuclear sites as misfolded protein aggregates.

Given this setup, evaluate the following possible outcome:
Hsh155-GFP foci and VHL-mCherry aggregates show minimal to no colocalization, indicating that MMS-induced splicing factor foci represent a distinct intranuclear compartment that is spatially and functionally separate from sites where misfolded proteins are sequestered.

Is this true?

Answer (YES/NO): NO